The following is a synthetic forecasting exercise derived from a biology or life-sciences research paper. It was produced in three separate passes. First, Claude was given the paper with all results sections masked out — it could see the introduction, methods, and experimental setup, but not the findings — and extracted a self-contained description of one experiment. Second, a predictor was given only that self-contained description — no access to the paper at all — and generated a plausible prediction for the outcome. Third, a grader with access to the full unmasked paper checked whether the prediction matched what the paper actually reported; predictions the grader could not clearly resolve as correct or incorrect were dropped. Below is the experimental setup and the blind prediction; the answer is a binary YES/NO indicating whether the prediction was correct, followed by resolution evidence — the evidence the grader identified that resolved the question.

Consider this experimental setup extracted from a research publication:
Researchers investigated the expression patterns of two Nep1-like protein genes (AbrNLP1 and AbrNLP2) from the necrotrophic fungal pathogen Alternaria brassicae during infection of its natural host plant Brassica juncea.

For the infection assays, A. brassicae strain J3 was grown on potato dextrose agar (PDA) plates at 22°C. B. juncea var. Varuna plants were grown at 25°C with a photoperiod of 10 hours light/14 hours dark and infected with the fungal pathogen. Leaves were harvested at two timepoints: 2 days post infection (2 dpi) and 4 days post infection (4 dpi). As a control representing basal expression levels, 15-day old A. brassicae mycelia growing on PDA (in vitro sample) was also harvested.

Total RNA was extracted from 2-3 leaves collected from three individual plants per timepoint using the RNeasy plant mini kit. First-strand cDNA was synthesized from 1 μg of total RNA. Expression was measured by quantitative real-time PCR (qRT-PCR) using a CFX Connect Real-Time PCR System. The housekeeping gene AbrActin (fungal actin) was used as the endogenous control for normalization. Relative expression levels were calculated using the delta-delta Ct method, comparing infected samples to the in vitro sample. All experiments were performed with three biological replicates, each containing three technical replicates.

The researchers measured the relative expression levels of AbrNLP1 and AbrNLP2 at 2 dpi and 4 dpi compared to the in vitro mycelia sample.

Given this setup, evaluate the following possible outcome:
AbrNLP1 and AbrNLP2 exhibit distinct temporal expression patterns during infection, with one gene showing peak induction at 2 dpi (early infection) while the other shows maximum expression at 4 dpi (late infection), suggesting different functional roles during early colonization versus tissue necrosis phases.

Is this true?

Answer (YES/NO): NO